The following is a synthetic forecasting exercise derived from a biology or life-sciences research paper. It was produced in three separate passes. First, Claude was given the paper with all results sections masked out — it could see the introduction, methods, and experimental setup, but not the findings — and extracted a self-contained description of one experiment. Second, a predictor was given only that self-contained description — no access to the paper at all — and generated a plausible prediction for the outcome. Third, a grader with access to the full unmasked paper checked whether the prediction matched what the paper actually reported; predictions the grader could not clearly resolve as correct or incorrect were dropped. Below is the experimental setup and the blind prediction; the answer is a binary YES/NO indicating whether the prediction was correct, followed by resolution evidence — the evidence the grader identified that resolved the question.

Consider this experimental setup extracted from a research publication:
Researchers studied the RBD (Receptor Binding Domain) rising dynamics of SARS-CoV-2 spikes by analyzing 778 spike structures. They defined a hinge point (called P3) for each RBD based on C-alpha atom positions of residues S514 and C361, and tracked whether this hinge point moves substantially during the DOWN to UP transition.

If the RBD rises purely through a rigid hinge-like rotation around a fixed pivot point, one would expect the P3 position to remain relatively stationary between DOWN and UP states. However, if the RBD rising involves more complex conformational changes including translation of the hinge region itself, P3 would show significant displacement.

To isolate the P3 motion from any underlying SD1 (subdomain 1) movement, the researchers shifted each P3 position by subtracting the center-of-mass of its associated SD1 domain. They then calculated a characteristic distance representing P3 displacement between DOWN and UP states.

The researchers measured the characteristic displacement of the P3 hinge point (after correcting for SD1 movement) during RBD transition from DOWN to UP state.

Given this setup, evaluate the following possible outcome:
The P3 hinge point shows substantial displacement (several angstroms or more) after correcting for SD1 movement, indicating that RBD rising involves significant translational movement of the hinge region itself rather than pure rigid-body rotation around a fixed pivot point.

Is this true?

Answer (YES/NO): NO